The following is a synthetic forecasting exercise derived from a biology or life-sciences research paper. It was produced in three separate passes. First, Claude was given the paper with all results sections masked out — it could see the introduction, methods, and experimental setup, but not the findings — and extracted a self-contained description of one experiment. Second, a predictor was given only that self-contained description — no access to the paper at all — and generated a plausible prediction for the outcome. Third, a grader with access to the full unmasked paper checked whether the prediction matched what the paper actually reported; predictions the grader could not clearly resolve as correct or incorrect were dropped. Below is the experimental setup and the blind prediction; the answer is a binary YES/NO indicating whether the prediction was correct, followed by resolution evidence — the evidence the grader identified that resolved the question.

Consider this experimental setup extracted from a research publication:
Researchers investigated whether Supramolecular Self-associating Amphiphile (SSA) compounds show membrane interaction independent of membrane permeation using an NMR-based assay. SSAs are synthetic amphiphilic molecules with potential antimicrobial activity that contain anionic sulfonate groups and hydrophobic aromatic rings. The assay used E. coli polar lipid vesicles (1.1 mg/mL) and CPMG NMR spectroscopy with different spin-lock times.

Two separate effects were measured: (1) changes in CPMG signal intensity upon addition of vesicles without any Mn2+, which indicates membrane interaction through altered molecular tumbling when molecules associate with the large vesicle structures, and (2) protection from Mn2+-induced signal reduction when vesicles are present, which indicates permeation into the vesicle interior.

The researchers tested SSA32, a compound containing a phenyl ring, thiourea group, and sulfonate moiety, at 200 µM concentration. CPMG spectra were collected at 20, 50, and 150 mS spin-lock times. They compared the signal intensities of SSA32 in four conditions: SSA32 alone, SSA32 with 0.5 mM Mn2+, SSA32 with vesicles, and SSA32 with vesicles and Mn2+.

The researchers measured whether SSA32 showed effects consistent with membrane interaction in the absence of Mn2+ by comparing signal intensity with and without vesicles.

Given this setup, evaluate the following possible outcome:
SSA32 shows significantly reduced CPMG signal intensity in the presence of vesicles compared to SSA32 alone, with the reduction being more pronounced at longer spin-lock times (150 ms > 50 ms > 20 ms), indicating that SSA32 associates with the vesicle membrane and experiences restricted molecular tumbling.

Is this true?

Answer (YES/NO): NO